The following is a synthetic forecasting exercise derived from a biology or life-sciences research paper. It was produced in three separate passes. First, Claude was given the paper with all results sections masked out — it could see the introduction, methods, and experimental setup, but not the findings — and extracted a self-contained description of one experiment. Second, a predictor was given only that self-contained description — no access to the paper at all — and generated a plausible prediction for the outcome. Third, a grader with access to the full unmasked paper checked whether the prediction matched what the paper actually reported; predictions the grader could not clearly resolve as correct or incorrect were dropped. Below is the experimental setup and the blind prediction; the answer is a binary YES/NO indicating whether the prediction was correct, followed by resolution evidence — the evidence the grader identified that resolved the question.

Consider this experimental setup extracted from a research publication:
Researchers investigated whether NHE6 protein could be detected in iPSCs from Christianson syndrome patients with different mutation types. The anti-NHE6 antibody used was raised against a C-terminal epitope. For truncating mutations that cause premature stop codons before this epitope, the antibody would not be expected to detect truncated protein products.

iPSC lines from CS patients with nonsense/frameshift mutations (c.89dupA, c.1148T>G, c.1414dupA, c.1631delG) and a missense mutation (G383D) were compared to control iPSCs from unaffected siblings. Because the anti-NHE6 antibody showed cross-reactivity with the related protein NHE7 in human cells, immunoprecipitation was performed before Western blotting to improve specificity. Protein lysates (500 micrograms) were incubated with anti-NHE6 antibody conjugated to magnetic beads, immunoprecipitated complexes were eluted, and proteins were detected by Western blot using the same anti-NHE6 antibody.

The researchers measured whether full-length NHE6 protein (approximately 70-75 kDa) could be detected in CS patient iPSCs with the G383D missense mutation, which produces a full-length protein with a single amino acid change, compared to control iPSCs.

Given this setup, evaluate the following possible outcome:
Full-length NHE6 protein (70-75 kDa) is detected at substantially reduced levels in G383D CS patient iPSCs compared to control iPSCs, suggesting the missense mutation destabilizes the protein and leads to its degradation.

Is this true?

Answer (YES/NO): YES